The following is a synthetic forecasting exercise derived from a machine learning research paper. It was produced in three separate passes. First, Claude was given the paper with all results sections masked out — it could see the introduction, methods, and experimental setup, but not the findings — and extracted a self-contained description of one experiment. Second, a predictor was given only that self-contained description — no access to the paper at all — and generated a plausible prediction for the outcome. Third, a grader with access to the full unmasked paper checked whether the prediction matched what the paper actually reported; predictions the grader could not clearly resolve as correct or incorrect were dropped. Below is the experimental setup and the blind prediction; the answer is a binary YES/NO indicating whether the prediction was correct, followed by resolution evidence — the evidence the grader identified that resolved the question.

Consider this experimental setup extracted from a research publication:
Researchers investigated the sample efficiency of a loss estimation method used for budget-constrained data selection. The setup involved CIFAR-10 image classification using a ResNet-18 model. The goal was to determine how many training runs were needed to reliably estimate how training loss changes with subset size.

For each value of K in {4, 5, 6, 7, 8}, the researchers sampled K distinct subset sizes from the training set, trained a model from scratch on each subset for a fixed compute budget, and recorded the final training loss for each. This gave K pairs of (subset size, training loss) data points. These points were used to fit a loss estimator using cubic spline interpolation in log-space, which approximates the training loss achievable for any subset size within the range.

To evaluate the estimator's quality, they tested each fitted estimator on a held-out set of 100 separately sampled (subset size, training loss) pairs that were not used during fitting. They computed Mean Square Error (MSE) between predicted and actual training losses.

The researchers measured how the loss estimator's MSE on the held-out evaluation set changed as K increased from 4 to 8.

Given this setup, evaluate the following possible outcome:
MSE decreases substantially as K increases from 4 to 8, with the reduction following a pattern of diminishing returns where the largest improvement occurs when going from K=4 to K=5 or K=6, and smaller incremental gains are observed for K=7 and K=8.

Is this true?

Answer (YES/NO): NO